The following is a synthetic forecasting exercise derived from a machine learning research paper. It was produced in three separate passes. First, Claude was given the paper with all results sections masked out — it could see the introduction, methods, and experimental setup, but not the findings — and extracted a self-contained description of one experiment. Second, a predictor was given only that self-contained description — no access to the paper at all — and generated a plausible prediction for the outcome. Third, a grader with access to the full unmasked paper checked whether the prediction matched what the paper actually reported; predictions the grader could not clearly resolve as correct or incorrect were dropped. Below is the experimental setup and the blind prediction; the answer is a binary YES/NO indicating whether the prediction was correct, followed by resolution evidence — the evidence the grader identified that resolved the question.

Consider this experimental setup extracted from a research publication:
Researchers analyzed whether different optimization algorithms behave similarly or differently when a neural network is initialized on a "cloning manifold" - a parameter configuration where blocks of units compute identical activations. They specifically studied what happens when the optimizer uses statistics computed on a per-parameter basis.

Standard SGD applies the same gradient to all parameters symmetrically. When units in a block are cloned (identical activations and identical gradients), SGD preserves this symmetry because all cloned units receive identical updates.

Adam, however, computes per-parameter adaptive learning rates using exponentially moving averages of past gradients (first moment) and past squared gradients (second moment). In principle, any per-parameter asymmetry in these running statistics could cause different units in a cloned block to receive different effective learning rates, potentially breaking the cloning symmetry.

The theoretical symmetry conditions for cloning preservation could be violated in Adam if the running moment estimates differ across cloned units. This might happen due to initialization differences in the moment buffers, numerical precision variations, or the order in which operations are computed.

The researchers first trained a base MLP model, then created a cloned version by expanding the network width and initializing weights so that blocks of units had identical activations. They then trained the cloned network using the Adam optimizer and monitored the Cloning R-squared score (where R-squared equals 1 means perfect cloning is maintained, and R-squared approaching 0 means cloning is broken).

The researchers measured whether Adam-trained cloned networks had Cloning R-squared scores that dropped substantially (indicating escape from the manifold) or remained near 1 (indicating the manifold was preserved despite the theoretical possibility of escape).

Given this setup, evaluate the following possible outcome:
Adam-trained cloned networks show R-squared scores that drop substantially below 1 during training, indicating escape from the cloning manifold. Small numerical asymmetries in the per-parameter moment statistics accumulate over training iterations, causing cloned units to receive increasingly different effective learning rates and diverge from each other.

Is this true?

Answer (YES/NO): NO